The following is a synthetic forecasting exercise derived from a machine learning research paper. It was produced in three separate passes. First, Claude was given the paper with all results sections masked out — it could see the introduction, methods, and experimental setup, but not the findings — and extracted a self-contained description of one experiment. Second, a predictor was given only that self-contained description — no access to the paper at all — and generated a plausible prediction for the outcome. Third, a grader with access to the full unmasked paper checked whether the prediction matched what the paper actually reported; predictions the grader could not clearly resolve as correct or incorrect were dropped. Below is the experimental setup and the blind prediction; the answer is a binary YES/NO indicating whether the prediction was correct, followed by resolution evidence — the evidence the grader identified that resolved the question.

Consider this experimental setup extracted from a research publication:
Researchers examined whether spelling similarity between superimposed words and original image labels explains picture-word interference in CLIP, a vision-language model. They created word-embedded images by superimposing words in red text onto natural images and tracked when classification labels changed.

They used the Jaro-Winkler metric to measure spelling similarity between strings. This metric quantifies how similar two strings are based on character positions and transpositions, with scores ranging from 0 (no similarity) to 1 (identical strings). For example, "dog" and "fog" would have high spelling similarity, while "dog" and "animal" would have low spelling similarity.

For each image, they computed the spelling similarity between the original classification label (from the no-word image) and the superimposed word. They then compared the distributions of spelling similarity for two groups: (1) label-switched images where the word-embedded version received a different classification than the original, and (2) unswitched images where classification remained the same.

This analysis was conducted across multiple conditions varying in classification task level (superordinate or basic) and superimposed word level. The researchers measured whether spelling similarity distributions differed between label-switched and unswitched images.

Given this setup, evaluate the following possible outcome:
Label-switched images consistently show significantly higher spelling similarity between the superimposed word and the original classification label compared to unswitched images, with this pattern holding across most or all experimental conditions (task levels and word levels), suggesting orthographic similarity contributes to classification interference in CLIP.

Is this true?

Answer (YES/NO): NO